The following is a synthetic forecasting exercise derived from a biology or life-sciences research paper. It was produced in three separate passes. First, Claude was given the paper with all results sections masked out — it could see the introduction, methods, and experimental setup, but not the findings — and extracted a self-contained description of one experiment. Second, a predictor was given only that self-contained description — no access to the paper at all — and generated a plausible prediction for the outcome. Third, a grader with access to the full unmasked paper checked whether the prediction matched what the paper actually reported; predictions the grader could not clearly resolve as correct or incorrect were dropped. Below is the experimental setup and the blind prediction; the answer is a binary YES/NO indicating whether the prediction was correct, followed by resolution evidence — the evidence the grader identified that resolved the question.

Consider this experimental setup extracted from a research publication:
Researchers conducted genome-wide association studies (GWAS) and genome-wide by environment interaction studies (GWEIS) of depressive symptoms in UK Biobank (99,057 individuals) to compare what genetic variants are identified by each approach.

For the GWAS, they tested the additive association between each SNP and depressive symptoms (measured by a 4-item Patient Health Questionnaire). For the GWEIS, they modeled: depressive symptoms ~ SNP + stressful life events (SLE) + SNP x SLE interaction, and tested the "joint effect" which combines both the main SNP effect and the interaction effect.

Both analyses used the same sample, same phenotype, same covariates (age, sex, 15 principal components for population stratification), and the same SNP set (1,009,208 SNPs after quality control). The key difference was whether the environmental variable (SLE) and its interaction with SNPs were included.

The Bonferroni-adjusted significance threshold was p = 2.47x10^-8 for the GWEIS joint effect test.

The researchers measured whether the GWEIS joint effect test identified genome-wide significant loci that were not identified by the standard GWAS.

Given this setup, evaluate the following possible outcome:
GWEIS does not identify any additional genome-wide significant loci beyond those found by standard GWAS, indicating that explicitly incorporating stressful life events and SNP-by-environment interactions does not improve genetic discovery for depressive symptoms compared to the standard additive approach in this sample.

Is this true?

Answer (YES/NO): YES